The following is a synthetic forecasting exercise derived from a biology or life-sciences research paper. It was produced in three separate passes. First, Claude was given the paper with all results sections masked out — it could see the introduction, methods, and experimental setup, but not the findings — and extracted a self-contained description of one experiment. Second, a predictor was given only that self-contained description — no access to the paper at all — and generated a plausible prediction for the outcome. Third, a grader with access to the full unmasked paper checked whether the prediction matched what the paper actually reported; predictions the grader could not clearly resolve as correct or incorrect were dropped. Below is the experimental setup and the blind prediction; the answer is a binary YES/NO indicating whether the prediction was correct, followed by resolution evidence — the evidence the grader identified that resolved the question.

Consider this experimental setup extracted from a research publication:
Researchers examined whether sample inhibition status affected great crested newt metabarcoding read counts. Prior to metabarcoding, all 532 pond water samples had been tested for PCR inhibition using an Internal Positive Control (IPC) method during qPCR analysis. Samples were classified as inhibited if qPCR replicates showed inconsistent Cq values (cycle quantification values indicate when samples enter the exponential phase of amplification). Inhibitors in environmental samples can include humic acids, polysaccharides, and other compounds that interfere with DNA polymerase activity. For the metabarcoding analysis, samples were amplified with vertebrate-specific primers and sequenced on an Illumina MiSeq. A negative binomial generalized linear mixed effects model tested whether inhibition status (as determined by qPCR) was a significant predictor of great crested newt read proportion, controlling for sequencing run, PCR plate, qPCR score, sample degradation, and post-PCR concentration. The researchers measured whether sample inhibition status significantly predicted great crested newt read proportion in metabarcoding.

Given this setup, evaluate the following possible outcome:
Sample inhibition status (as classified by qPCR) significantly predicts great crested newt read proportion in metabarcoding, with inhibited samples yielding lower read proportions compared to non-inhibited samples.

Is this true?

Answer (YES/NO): NO